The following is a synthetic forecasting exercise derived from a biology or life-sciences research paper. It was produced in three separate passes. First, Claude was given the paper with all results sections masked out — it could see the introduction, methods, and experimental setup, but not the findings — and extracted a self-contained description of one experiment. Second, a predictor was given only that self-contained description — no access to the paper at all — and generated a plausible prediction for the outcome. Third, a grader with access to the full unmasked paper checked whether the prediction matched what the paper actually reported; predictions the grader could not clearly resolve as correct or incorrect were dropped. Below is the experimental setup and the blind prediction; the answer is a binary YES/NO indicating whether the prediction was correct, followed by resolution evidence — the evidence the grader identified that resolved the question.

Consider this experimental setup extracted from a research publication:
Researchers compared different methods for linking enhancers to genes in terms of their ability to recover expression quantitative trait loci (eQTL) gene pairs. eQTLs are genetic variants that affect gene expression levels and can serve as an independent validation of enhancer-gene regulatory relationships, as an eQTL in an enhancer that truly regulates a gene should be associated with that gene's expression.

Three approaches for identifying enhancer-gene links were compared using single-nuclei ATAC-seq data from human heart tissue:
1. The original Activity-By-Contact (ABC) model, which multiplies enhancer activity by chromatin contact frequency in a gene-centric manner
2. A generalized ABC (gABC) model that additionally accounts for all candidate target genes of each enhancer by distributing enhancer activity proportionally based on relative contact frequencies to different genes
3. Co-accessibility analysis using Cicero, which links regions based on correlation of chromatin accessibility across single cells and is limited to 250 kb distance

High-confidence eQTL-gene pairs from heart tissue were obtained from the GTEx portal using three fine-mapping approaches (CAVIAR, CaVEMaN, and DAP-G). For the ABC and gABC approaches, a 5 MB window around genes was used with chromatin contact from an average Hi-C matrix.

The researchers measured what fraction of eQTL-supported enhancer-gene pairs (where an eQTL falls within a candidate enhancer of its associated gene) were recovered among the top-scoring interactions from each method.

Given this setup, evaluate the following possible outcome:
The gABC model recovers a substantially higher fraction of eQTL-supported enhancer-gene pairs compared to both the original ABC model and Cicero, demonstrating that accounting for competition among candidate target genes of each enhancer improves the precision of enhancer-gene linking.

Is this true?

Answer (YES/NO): YES